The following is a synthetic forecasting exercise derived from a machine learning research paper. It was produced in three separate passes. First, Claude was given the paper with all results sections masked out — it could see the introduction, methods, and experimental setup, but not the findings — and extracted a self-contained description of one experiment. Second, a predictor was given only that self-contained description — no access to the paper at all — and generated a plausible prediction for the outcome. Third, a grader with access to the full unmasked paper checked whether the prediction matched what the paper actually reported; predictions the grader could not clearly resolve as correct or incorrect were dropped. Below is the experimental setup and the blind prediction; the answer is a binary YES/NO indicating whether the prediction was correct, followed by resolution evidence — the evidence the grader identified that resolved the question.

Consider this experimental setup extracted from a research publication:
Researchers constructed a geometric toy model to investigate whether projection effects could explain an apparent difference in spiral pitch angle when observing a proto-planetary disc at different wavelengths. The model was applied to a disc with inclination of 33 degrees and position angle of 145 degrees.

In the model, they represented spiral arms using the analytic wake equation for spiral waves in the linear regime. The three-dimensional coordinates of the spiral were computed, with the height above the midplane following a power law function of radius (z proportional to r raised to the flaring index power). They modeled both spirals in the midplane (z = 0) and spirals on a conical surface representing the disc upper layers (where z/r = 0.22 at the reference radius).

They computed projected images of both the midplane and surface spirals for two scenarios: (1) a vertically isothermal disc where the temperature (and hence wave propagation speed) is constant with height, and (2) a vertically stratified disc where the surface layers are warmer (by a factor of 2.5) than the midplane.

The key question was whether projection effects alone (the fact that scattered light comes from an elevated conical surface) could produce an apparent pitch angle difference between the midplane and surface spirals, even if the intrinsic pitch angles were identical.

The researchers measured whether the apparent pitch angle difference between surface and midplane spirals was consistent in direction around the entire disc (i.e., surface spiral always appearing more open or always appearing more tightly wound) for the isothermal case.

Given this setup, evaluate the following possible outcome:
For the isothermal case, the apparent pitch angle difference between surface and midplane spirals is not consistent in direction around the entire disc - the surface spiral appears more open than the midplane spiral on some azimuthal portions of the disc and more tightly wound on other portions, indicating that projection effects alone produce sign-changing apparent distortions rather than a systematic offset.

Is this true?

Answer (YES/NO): YES